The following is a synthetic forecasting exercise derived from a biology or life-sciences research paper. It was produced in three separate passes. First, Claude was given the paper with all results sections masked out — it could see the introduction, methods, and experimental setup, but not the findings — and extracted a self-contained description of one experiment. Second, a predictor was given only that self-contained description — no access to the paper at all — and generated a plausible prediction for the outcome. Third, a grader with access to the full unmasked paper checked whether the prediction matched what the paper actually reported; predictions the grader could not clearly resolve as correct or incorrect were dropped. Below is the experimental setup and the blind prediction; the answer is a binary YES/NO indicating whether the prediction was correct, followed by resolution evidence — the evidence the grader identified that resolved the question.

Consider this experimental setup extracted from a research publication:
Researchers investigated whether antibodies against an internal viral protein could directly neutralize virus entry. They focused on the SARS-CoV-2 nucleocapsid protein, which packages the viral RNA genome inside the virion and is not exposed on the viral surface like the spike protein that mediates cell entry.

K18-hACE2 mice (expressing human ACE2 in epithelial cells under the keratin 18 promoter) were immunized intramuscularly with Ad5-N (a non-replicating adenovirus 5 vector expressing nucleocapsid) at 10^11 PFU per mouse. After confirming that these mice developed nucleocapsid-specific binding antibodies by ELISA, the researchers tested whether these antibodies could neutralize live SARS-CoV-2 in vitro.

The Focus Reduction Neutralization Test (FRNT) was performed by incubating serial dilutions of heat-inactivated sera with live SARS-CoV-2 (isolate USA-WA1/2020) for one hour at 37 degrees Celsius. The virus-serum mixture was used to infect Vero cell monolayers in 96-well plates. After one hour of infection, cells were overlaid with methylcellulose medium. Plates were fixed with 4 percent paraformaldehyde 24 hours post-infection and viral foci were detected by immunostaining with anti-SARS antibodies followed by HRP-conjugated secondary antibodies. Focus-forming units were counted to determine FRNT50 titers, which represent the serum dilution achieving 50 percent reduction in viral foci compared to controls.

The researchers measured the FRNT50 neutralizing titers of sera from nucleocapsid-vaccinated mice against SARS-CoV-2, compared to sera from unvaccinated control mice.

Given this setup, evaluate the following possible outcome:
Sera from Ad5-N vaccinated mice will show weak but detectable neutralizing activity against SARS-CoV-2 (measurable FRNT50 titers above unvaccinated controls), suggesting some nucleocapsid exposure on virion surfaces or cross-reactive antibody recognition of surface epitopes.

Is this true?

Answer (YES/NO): NO